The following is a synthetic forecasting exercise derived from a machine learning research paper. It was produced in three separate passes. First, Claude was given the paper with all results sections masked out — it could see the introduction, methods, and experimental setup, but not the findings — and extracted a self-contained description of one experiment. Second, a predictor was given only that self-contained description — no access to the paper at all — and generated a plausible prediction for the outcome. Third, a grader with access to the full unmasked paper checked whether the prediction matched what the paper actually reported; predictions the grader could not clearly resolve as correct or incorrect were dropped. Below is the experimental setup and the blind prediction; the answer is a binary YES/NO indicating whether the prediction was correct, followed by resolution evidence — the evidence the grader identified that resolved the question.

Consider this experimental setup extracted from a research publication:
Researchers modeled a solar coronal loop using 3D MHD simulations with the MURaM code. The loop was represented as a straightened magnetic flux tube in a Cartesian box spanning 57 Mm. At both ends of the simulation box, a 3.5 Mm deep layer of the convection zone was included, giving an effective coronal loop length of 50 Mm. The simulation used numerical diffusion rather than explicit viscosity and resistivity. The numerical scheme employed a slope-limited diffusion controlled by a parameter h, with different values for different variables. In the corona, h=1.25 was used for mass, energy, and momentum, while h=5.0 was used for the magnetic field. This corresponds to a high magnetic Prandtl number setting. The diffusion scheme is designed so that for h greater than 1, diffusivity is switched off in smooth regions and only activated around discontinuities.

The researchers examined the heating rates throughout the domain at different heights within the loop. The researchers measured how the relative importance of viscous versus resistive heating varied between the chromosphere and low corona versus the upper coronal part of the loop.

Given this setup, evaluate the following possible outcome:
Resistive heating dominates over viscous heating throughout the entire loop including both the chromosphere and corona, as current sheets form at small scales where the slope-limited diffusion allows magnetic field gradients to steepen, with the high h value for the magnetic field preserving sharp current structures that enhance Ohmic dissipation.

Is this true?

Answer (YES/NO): NO